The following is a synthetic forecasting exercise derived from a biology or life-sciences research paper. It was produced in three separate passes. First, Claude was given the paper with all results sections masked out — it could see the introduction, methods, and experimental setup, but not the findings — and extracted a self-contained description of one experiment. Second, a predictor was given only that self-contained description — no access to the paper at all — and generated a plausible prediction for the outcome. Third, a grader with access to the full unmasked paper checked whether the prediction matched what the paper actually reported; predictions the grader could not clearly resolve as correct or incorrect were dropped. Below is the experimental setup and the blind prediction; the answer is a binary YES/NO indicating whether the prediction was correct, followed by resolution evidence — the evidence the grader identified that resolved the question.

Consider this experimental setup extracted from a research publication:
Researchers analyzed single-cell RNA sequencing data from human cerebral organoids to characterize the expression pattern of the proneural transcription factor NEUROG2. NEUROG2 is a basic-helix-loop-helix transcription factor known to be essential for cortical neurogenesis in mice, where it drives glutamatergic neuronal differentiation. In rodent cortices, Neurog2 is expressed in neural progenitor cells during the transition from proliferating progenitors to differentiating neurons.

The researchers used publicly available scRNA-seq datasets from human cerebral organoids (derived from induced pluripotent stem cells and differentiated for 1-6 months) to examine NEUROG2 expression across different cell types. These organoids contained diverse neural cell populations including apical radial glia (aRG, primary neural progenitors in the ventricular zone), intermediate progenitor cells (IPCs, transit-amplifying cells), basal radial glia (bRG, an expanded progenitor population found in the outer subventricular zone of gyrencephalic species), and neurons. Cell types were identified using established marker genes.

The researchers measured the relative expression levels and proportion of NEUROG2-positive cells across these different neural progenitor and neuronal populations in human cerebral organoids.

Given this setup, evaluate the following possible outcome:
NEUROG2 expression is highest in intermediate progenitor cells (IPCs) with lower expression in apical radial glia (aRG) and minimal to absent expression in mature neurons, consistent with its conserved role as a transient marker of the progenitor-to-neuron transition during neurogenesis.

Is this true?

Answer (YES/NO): YES